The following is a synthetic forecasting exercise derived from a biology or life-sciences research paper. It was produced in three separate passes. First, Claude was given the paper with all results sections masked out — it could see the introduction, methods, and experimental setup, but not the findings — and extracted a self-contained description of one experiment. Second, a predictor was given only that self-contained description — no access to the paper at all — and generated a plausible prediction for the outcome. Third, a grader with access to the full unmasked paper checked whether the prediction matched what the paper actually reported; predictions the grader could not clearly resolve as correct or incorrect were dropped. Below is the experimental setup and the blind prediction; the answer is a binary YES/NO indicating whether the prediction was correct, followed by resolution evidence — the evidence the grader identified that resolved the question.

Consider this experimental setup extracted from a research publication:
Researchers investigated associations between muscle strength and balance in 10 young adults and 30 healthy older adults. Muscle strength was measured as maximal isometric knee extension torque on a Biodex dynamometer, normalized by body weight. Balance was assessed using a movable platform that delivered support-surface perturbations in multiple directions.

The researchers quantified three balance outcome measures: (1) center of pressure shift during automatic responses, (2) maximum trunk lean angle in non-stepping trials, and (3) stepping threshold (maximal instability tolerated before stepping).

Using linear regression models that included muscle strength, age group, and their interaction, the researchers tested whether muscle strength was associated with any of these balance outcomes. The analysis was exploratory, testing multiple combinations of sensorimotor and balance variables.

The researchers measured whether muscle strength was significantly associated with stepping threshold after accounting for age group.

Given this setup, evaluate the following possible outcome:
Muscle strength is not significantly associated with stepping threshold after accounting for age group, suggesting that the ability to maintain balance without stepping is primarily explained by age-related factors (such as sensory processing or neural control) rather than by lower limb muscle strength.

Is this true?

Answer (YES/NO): NO